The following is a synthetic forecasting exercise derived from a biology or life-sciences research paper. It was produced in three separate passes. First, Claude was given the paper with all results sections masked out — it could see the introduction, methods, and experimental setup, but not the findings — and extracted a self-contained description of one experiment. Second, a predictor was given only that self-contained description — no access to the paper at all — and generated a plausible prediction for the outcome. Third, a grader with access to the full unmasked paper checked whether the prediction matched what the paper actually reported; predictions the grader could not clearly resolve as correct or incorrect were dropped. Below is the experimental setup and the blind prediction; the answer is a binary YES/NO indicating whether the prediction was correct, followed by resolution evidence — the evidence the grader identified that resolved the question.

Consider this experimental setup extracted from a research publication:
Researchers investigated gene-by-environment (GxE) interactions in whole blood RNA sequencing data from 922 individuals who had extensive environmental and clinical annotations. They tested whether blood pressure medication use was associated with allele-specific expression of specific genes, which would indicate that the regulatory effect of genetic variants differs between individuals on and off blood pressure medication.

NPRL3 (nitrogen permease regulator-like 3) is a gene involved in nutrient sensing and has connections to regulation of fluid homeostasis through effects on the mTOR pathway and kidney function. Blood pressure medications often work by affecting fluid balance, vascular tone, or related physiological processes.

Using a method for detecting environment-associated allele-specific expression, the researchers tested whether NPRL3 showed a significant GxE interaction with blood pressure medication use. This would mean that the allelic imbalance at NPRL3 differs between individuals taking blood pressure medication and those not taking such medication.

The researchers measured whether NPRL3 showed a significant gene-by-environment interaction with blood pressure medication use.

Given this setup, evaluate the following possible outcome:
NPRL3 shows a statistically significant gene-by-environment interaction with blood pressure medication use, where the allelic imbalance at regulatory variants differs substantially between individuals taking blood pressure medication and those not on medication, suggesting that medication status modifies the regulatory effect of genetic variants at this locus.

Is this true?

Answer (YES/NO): YES